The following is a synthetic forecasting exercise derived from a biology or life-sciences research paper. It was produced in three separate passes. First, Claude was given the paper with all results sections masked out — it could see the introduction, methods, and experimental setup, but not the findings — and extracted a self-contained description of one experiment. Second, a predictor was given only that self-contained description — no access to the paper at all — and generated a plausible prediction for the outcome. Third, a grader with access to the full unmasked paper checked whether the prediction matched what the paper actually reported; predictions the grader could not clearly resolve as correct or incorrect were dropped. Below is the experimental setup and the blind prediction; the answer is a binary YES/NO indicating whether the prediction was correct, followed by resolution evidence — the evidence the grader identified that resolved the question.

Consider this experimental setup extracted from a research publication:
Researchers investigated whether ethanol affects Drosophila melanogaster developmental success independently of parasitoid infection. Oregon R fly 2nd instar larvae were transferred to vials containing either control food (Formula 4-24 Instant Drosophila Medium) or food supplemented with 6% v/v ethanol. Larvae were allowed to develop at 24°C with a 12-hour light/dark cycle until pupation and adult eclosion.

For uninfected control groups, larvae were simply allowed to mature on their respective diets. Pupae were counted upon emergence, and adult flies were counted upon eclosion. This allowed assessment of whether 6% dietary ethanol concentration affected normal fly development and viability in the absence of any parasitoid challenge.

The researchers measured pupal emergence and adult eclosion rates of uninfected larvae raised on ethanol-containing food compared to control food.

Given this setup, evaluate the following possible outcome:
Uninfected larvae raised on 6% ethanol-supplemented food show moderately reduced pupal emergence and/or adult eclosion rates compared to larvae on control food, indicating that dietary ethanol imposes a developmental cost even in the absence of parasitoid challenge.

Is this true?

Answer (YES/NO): YES